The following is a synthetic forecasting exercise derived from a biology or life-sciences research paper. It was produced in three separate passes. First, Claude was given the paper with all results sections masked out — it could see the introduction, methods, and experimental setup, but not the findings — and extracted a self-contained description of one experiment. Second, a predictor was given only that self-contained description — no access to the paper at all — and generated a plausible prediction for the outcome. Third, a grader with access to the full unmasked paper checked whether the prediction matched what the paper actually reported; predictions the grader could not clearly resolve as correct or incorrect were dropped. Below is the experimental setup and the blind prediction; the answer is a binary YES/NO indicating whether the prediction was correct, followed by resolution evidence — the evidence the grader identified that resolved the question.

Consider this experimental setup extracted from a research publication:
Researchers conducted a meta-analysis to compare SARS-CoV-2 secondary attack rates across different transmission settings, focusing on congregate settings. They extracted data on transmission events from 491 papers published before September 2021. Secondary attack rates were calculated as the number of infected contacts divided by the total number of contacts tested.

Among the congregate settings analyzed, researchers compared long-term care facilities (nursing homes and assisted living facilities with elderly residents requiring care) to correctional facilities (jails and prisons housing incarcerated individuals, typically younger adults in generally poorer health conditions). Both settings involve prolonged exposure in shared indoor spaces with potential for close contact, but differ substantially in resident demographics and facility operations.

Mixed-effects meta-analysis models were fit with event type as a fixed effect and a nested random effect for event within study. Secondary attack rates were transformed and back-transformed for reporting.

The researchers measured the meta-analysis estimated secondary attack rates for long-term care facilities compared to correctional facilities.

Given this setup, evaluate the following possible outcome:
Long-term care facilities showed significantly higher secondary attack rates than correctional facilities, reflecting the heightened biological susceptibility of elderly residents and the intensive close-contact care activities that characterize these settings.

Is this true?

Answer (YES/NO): NO